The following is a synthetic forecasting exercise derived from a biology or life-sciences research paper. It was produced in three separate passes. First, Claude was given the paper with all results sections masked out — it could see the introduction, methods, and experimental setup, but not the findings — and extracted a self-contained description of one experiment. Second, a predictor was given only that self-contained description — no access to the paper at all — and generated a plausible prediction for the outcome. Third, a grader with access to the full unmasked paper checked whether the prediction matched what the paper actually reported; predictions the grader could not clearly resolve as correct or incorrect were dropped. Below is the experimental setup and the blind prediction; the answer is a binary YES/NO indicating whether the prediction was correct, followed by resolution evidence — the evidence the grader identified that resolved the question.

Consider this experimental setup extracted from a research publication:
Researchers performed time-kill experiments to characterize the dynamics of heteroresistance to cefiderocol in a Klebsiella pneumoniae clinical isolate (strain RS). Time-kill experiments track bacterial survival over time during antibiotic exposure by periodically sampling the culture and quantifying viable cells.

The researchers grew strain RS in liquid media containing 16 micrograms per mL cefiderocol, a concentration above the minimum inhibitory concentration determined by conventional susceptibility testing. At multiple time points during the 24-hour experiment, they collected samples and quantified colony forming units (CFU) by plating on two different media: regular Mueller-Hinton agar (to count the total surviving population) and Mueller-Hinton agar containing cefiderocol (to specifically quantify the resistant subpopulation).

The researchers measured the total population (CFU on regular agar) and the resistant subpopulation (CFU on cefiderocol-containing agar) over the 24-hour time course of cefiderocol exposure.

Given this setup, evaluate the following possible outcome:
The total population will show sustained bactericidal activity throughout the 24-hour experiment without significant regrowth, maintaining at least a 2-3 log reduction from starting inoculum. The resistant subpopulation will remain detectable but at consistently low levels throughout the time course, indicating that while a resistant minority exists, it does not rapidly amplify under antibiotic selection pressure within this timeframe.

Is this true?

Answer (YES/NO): NO